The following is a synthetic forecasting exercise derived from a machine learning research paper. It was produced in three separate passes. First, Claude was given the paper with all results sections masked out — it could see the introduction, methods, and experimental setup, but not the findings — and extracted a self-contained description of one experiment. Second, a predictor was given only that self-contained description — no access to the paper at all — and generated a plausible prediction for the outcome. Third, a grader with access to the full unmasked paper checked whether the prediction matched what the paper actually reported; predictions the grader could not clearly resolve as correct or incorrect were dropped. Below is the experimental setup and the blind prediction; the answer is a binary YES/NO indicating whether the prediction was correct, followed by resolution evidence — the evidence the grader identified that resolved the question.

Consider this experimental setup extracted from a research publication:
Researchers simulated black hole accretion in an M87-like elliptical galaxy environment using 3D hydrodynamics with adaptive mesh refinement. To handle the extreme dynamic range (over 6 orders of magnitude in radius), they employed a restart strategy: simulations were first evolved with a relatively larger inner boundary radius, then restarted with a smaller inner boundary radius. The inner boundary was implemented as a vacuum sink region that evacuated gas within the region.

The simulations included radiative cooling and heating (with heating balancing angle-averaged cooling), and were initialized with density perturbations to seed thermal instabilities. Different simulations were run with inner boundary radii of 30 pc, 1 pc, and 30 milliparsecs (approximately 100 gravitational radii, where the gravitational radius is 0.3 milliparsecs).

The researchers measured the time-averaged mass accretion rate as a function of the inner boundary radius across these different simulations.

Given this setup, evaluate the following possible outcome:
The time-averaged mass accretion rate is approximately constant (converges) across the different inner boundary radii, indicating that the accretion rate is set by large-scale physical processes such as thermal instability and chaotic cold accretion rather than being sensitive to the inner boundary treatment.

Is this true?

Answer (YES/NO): NO